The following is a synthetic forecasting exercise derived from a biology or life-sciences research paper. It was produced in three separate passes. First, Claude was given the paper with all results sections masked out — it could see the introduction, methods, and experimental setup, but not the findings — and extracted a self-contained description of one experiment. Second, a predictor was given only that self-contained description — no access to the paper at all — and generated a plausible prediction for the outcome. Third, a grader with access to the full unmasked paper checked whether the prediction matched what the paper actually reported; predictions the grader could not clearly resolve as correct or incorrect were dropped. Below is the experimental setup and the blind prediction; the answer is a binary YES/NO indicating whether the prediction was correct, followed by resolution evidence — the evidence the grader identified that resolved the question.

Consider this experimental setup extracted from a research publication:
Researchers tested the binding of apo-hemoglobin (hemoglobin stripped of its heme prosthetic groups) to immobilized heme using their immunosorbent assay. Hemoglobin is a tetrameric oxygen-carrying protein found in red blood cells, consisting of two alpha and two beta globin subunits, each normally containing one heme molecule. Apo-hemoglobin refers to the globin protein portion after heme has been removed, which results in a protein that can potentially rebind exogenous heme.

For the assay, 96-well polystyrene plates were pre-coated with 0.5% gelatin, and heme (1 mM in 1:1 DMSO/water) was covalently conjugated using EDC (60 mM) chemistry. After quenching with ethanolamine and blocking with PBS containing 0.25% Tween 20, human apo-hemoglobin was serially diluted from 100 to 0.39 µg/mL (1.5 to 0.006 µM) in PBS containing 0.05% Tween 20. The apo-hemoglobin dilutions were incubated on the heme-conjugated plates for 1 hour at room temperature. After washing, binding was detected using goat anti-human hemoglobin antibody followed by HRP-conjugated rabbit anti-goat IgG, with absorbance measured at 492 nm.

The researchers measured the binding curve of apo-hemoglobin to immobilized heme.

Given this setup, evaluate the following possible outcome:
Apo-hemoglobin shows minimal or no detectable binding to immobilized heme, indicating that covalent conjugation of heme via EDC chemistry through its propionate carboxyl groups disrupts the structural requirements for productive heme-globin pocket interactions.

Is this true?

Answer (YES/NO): NO